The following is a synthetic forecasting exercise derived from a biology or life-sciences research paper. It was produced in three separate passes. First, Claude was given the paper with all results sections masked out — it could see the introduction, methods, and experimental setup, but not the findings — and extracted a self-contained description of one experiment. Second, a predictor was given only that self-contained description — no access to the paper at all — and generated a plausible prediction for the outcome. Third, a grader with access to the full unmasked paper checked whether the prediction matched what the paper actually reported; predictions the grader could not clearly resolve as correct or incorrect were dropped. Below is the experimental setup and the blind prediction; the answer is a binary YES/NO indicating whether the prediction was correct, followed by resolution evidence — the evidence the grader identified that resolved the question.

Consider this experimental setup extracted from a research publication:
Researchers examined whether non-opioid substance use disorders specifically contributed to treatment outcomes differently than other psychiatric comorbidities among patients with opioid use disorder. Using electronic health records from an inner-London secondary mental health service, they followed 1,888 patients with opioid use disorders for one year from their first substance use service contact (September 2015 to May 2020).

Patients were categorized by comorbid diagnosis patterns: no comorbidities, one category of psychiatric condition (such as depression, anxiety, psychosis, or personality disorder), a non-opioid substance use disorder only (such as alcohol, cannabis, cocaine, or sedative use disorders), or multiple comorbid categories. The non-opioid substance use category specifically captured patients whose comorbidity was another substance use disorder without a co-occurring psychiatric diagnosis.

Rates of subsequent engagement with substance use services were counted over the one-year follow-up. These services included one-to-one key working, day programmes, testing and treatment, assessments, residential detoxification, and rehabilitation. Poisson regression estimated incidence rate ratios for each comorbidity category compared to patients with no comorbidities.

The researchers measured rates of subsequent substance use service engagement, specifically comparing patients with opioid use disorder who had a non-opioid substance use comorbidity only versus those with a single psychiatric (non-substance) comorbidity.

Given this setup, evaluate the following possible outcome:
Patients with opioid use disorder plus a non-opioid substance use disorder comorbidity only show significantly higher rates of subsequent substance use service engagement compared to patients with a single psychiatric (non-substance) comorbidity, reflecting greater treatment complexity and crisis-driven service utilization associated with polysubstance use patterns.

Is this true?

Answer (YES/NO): NO